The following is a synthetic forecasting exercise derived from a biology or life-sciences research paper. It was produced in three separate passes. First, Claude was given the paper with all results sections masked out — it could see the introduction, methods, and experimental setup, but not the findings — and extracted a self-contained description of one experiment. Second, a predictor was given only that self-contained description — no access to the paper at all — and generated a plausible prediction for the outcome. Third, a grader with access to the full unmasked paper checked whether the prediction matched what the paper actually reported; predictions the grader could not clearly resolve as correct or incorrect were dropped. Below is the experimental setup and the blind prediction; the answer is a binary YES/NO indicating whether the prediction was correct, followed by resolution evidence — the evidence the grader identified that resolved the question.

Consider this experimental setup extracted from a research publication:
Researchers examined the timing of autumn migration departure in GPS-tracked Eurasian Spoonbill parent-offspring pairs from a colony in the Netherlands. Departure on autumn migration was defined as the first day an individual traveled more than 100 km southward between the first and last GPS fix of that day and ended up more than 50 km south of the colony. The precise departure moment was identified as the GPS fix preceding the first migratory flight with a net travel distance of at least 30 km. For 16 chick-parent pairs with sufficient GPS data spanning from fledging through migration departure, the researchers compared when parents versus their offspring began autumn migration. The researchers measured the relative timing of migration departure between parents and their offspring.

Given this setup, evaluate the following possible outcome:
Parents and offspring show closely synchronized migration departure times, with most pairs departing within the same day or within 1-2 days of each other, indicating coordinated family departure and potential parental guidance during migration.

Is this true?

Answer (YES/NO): NO